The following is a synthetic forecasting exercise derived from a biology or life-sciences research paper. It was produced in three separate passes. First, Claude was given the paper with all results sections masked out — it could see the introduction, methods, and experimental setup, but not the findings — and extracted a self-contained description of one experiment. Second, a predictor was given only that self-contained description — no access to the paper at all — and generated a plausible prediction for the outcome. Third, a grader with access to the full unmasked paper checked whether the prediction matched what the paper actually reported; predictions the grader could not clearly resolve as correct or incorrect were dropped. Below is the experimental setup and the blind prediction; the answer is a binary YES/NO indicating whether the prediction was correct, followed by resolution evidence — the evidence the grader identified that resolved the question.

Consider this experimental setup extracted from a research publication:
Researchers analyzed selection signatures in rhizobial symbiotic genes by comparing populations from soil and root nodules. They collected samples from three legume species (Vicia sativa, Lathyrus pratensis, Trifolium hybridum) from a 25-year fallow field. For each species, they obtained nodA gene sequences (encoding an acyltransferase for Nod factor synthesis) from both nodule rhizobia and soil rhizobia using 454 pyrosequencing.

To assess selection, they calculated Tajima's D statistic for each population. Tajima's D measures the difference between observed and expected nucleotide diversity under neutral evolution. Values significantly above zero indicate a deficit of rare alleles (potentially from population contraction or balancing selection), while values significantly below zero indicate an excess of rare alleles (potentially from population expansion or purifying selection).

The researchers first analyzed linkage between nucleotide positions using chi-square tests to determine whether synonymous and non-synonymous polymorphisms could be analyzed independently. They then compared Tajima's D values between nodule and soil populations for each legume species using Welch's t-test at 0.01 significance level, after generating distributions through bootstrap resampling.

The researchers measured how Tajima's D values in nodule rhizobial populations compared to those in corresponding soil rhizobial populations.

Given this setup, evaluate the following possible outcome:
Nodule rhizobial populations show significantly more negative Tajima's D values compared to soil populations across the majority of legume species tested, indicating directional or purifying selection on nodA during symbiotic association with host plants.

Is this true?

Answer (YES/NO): NO